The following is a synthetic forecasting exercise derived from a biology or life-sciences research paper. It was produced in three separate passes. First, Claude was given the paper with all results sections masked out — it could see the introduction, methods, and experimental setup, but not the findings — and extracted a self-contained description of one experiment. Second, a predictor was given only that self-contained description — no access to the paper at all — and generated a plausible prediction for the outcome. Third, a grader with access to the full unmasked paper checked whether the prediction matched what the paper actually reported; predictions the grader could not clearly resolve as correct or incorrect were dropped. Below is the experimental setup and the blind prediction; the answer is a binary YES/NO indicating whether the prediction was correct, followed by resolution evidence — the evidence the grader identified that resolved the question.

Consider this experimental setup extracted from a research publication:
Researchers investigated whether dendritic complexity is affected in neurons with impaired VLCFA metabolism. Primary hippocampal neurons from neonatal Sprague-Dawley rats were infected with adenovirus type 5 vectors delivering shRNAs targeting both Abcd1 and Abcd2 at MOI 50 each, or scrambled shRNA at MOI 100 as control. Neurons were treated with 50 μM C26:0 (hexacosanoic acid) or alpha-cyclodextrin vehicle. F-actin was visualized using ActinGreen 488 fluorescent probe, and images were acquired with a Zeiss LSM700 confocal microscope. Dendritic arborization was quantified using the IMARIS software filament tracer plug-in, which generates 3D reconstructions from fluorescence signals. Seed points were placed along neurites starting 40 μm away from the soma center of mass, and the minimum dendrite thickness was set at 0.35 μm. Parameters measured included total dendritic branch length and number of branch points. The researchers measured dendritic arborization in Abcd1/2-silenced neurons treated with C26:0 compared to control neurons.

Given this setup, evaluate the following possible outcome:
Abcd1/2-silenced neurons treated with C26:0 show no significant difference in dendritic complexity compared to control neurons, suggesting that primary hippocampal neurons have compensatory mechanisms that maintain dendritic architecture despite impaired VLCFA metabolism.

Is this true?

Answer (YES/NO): NO